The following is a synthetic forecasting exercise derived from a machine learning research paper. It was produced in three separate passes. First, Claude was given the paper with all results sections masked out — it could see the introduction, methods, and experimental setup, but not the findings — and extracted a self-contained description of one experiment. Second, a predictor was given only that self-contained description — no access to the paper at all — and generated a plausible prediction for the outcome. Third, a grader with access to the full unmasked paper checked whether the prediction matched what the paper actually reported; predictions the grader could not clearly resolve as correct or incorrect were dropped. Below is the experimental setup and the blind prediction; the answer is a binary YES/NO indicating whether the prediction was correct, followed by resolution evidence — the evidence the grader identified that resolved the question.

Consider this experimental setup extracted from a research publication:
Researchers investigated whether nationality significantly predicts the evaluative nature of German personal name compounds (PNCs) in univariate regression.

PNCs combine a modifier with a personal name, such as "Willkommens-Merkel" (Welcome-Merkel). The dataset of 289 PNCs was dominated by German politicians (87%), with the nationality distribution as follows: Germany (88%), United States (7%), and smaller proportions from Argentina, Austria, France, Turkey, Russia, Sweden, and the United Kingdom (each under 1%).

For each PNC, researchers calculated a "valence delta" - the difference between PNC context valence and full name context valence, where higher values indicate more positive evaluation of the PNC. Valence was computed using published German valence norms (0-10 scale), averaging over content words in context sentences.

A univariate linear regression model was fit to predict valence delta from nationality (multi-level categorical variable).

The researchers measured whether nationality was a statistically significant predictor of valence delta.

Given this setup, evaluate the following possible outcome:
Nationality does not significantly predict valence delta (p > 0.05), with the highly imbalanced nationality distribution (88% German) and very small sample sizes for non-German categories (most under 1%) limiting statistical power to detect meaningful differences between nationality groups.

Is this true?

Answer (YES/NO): YES